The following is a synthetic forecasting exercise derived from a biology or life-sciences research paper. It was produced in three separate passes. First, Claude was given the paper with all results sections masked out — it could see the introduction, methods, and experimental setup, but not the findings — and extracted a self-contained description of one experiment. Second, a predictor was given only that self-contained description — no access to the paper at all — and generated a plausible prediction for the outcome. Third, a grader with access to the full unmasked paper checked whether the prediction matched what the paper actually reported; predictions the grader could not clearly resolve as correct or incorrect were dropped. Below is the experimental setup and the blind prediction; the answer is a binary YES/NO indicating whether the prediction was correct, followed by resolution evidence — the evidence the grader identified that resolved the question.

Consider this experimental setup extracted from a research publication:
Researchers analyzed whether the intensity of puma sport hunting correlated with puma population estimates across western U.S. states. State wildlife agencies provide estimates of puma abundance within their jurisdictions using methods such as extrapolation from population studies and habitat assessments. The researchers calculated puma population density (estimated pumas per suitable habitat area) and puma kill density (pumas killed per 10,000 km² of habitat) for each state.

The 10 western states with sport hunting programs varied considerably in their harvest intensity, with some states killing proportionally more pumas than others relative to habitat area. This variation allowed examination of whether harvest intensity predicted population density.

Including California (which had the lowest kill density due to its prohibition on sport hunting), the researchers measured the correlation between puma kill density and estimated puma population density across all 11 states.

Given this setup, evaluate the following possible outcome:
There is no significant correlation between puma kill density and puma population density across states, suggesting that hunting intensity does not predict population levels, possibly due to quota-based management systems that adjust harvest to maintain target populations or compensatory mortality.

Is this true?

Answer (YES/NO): YES